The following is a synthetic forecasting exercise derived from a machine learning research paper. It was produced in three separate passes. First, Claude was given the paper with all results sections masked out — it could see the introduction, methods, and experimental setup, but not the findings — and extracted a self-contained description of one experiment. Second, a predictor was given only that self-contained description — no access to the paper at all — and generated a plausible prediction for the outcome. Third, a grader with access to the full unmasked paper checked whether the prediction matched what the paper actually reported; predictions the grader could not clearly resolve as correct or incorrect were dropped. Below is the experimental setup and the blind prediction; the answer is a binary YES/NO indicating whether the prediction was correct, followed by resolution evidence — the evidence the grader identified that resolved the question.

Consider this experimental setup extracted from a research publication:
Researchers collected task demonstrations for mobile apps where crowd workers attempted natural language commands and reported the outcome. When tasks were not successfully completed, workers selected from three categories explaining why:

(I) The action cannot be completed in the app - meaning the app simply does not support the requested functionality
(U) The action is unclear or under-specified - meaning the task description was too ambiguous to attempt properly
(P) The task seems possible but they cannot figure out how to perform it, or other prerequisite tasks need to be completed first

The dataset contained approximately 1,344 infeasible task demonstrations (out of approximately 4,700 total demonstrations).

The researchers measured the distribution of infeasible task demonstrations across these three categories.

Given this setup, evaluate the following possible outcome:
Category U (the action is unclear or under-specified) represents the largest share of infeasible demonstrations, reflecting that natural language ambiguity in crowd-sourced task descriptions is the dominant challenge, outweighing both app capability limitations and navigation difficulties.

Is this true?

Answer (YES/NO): NO